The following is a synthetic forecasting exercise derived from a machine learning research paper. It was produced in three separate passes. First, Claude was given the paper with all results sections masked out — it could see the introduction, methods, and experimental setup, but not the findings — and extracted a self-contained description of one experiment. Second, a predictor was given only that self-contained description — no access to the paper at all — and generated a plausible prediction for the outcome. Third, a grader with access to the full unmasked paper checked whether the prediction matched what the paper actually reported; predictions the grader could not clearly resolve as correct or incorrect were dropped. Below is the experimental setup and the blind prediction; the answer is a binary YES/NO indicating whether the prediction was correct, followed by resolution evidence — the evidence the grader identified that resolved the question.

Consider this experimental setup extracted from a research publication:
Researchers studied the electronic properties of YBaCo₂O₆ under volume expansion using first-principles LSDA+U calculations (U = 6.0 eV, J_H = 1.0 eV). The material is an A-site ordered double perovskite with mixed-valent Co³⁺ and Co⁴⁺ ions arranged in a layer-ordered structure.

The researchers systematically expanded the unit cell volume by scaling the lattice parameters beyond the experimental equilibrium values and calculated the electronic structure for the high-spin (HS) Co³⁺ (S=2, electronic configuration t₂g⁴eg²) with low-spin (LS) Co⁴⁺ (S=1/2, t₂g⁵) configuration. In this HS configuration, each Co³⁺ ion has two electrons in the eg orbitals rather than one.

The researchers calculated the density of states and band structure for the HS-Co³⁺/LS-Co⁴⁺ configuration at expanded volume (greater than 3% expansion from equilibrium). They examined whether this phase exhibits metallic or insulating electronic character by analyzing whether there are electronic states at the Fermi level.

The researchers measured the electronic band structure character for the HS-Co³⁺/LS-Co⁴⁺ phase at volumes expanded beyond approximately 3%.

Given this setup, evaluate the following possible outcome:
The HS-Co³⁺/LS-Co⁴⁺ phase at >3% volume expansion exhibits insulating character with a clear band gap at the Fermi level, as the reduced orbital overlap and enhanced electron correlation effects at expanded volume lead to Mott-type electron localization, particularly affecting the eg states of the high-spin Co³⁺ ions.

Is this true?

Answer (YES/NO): NO